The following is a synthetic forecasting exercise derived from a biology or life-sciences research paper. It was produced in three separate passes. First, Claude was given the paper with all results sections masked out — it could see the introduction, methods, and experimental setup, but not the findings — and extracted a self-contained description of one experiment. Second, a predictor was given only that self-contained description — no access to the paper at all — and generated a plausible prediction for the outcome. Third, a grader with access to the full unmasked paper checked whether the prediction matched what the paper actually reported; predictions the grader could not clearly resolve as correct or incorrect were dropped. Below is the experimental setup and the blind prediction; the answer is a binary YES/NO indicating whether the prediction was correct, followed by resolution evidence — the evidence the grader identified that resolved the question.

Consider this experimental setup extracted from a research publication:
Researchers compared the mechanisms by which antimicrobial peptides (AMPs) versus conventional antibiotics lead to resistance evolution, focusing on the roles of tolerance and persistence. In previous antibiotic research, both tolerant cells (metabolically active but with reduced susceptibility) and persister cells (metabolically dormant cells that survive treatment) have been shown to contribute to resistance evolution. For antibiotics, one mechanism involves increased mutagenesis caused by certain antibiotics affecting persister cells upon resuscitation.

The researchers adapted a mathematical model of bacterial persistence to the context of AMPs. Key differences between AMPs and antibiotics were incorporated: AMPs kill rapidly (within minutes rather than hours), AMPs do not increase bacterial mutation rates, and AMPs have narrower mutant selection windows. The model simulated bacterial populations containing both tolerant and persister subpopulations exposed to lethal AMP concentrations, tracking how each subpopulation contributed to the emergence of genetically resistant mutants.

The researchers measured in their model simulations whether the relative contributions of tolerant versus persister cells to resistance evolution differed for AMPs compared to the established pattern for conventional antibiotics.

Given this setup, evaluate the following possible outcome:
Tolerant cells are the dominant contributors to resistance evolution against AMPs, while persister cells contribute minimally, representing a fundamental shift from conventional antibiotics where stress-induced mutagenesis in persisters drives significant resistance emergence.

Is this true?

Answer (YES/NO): YES